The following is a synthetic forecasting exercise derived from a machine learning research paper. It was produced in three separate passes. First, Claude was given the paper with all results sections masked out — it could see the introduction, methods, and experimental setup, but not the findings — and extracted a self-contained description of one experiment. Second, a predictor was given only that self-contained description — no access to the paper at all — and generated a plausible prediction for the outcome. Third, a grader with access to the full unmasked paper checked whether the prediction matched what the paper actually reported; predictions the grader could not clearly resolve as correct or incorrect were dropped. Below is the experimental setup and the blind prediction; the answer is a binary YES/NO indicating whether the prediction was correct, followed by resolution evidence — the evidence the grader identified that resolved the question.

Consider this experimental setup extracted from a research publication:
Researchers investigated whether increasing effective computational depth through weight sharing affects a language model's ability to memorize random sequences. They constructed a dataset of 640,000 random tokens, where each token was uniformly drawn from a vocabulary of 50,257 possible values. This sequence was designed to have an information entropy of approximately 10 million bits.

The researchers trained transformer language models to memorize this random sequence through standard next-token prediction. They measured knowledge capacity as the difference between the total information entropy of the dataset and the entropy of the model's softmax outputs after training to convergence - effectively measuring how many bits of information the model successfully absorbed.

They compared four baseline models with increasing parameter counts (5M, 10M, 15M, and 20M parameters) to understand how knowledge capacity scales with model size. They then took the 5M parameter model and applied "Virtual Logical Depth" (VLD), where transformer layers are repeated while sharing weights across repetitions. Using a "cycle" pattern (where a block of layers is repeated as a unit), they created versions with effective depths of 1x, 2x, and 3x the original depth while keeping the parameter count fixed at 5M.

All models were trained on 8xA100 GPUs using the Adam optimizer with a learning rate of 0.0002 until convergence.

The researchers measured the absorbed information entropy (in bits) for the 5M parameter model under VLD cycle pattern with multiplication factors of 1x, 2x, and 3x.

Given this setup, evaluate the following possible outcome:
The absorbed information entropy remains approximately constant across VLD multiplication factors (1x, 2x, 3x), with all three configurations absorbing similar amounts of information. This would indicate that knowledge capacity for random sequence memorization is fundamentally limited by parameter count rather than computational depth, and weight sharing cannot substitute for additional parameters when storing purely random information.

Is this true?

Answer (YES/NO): YES